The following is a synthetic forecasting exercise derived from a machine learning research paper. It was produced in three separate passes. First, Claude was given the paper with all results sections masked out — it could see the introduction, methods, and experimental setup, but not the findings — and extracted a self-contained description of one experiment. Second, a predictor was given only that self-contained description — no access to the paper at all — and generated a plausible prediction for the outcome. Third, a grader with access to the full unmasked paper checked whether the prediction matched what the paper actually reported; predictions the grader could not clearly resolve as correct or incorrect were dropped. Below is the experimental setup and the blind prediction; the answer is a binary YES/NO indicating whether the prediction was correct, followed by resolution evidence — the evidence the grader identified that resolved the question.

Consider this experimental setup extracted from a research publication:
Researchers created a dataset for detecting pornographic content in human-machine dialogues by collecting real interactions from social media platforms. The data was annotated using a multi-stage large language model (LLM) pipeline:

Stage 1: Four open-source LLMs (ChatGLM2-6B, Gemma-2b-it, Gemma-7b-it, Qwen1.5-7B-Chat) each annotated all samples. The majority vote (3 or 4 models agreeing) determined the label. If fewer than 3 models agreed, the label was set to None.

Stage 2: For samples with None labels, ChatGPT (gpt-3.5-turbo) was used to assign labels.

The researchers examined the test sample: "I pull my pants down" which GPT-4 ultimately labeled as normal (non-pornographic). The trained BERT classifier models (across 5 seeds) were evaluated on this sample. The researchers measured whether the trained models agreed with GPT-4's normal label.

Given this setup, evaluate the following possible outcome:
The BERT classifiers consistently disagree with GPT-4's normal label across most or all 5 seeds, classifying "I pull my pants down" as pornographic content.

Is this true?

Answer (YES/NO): YES